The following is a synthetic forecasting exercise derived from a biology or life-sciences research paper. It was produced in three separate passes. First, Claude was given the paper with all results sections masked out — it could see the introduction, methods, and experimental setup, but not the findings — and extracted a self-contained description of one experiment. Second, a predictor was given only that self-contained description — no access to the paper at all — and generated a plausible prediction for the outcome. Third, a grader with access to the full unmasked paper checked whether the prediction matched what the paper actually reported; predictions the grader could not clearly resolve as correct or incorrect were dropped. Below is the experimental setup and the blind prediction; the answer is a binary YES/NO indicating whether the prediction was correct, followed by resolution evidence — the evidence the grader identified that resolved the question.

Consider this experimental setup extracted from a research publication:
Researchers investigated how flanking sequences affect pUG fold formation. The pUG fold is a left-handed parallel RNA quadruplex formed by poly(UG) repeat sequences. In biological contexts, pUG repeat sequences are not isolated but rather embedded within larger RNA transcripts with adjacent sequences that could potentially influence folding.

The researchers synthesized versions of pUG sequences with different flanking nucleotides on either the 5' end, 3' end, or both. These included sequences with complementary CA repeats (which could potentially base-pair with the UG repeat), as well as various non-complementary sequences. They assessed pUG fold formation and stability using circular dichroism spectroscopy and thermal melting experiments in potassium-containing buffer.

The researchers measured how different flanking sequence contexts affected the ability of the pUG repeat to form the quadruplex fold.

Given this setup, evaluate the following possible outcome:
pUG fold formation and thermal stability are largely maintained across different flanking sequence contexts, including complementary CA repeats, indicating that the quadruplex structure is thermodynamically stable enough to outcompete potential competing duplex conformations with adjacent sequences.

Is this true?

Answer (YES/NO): NO